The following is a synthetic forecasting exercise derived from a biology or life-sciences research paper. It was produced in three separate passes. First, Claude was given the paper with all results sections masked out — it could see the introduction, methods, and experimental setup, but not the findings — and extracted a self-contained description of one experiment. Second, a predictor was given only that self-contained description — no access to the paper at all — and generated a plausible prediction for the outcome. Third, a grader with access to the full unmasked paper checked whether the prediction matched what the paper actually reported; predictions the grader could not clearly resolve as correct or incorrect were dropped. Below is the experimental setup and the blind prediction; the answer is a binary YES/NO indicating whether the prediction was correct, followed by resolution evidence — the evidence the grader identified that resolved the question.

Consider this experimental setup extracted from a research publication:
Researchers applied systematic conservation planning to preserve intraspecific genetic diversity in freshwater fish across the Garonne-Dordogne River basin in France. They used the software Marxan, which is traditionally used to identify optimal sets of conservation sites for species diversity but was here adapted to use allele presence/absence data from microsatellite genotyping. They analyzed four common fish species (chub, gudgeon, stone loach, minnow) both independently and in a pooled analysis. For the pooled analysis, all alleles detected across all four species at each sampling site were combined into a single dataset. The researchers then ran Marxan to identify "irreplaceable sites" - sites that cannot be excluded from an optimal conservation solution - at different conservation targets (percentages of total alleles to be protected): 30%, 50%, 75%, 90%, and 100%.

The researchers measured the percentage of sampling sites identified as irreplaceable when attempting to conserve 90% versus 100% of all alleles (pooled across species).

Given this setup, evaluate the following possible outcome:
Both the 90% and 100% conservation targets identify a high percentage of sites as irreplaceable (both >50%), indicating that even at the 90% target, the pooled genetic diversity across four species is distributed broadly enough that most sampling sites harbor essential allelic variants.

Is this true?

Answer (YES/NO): YES